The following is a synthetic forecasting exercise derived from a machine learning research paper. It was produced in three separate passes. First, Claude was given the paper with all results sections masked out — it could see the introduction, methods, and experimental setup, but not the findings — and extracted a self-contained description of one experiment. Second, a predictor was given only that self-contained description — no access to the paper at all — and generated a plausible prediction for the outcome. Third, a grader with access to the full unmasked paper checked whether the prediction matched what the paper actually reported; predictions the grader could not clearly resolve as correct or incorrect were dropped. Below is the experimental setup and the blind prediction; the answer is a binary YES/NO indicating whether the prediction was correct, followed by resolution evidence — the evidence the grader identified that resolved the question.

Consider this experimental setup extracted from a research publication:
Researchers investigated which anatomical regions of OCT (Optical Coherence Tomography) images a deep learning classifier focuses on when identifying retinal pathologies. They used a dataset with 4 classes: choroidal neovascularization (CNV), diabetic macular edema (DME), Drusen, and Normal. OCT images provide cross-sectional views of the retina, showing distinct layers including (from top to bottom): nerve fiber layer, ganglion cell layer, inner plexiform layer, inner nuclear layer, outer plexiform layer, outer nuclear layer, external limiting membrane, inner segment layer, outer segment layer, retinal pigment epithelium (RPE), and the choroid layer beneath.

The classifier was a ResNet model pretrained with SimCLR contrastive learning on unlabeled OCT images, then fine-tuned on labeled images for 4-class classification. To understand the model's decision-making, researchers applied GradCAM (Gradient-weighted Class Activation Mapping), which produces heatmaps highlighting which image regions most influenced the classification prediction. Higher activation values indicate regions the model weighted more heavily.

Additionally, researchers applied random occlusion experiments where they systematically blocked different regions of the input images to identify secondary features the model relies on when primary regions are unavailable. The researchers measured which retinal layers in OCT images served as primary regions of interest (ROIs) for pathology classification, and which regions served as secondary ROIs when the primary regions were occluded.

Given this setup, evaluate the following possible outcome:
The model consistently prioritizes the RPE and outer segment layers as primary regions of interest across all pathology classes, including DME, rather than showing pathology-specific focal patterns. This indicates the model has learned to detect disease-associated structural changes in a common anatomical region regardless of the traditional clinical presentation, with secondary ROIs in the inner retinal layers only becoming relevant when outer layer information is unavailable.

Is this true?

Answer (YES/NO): NO